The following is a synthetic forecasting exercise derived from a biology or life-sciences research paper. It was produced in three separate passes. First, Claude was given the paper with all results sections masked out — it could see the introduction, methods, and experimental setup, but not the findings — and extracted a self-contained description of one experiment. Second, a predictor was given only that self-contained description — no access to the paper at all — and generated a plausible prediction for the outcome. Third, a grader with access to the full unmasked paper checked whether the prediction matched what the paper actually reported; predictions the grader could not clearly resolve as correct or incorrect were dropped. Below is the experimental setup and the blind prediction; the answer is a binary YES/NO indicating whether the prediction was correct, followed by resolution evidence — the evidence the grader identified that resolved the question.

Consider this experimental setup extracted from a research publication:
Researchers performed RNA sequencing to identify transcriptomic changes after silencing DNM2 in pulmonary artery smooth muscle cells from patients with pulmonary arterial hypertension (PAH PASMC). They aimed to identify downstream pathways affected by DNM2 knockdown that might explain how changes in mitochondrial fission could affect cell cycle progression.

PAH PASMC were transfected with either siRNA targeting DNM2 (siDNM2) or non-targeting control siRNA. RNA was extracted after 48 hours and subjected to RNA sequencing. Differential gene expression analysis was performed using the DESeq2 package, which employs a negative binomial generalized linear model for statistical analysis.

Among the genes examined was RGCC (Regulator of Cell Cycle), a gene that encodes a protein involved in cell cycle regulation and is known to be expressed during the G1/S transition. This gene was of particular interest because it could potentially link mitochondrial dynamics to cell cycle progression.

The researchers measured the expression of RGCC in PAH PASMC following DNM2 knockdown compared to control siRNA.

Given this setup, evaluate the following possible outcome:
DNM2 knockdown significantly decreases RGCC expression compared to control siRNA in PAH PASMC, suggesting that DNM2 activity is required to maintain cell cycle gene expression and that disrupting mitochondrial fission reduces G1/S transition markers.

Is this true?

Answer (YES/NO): YES